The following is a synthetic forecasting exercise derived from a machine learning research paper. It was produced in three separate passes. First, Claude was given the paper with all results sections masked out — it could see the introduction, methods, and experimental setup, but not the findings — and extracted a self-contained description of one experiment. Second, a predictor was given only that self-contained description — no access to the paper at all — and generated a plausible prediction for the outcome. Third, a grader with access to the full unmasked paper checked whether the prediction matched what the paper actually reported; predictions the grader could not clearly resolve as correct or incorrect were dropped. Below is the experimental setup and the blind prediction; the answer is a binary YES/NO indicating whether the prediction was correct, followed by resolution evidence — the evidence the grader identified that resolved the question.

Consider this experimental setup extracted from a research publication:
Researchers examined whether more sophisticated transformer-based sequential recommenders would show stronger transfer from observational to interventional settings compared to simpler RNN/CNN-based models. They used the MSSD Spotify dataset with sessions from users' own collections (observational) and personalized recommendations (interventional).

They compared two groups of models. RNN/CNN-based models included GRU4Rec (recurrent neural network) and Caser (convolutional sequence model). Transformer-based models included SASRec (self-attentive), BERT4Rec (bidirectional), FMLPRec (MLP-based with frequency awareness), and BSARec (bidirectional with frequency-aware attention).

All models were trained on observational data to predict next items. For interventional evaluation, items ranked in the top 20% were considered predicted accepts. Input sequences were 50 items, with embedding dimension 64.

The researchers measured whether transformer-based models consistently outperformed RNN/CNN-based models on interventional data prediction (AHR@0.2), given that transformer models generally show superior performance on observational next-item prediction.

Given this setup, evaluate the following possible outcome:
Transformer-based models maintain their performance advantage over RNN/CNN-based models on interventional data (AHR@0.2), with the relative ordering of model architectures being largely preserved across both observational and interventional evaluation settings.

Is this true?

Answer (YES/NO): NO